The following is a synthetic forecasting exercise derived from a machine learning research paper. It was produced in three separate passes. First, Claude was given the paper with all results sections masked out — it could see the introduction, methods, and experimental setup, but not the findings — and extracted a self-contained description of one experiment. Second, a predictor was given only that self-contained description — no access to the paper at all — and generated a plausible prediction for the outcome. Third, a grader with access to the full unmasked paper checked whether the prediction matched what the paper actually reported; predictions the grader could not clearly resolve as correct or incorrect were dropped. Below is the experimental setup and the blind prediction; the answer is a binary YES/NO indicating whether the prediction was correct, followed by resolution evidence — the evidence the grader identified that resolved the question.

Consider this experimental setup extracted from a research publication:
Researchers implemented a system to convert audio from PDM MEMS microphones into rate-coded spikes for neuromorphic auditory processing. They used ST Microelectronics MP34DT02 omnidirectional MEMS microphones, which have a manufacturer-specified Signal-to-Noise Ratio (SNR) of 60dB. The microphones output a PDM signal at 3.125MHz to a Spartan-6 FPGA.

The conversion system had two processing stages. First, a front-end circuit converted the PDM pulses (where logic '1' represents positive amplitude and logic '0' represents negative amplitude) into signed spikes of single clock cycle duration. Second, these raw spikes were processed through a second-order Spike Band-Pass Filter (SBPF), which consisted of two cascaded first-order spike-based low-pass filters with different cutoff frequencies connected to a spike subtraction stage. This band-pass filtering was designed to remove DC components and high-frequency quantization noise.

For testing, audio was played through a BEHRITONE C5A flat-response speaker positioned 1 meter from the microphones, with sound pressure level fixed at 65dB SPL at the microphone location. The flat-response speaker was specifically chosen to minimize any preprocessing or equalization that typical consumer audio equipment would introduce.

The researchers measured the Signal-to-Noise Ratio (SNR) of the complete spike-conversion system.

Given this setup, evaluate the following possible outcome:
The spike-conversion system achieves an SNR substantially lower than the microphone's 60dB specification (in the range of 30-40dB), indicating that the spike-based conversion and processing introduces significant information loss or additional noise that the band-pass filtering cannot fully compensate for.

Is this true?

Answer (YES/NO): NO